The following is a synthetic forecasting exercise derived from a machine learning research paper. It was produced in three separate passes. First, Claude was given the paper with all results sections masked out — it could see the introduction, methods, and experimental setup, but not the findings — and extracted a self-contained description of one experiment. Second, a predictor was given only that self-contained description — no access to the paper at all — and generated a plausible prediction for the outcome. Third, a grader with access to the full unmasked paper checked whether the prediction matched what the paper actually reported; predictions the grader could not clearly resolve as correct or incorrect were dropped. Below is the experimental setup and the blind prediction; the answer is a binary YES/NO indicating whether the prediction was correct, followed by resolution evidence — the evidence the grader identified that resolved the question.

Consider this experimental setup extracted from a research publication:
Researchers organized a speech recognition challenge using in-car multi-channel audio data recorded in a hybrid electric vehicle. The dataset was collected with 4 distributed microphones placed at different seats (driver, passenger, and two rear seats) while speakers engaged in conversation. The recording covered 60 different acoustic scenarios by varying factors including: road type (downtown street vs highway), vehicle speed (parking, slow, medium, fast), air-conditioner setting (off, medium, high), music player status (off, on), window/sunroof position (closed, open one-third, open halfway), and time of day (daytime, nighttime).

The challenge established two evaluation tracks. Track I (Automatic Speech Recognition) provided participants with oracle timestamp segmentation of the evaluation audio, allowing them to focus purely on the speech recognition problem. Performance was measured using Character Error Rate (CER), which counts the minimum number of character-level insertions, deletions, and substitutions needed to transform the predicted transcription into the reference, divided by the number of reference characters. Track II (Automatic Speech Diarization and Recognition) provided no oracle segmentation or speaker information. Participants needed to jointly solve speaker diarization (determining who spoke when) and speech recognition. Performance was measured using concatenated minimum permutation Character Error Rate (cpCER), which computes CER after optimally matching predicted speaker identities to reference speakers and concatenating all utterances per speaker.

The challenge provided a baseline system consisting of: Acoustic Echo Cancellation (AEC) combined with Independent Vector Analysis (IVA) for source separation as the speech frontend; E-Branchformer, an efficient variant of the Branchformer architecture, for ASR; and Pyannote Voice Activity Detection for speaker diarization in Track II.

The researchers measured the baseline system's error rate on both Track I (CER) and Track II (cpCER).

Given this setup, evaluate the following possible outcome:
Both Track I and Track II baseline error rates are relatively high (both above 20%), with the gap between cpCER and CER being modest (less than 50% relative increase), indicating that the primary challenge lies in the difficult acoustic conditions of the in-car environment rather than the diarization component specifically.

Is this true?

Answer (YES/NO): NO